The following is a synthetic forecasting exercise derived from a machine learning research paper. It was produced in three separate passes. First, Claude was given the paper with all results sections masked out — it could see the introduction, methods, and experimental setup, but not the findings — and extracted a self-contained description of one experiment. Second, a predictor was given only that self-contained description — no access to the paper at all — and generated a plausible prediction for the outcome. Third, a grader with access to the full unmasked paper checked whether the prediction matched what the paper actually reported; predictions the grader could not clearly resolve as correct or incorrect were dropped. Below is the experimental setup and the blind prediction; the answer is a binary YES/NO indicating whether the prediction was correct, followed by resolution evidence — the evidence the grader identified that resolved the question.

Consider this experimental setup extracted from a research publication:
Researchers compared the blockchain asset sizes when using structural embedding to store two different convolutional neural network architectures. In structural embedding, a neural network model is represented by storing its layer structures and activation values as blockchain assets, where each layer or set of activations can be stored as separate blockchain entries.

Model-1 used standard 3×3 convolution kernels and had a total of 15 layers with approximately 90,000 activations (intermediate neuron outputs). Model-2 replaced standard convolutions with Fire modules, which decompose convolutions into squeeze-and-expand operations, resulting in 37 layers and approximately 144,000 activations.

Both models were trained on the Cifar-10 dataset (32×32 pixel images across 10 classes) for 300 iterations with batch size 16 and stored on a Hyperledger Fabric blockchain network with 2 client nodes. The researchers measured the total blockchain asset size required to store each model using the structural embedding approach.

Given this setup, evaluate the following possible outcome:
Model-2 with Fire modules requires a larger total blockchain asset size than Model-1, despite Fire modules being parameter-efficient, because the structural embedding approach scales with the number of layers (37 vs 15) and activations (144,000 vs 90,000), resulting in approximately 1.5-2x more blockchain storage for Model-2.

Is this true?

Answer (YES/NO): NO